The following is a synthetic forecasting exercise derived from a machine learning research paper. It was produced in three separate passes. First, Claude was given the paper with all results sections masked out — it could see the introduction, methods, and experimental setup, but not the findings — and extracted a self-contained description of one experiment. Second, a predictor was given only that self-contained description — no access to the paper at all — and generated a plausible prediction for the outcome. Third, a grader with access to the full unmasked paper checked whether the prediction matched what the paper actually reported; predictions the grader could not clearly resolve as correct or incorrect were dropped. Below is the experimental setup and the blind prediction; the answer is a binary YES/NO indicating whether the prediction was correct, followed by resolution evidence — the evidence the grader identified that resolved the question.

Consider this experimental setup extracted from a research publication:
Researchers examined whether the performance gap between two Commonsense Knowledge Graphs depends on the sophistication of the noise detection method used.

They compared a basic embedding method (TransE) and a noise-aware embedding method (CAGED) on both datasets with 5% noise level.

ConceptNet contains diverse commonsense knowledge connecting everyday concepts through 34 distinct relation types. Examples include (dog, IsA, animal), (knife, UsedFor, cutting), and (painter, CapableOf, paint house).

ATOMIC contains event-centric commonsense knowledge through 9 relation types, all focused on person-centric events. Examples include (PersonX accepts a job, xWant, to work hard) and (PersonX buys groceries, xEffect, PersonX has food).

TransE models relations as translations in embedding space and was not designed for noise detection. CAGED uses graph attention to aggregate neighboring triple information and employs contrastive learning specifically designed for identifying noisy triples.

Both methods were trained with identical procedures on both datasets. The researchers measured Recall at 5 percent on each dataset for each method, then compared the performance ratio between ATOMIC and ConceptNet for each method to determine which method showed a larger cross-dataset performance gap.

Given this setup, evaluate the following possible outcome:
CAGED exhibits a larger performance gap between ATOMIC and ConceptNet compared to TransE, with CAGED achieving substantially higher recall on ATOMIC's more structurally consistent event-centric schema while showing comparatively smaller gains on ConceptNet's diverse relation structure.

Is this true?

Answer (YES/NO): NO